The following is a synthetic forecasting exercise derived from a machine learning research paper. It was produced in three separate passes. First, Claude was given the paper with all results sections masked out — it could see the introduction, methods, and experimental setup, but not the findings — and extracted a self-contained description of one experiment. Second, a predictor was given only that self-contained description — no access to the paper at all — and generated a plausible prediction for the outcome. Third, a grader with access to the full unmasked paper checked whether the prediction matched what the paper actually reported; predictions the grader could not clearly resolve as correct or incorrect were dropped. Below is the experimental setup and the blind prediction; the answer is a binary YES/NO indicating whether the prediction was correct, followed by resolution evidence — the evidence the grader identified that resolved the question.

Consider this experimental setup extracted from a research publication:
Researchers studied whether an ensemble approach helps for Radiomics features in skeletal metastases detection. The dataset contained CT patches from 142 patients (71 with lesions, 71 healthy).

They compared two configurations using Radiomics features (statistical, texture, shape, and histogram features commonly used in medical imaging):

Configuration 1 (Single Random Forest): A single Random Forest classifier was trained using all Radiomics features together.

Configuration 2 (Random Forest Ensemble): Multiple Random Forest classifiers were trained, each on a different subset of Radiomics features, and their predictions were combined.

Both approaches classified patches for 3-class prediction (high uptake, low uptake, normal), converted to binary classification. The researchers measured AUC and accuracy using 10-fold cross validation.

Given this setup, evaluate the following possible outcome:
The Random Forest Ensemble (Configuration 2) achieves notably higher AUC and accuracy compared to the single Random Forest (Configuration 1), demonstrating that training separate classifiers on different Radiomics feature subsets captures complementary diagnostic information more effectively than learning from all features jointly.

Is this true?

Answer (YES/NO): NO